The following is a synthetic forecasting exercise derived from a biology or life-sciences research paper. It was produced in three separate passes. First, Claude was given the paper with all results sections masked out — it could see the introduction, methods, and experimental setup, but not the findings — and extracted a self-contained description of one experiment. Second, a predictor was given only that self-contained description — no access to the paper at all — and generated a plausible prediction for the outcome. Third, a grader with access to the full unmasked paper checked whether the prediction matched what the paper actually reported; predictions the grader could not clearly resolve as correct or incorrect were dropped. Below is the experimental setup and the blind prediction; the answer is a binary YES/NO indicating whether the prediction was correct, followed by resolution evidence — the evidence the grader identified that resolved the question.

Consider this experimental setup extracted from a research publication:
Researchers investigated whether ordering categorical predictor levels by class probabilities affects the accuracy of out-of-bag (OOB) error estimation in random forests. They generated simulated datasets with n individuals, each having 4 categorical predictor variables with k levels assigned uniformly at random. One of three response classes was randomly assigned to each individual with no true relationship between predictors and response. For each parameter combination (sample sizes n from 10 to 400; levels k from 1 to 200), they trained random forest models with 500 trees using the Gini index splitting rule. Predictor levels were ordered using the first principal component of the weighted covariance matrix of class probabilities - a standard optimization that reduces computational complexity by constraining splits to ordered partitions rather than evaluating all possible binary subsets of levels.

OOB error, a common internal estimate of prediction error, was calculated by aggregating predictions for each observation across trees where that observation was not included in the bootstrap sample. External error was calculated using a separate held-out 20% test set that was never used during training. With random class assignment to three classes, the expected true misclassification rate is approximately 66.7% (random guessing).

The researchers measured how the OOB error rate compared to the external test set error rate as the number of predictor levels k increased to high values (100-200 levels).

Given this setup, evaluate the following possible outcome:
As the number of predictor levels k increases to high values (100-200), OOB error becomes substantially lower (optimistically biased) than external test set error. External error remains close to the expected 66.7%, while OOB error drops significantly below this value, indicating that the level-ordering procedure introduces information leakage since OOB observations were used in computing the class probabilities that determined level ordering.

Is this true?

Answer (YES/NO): YES